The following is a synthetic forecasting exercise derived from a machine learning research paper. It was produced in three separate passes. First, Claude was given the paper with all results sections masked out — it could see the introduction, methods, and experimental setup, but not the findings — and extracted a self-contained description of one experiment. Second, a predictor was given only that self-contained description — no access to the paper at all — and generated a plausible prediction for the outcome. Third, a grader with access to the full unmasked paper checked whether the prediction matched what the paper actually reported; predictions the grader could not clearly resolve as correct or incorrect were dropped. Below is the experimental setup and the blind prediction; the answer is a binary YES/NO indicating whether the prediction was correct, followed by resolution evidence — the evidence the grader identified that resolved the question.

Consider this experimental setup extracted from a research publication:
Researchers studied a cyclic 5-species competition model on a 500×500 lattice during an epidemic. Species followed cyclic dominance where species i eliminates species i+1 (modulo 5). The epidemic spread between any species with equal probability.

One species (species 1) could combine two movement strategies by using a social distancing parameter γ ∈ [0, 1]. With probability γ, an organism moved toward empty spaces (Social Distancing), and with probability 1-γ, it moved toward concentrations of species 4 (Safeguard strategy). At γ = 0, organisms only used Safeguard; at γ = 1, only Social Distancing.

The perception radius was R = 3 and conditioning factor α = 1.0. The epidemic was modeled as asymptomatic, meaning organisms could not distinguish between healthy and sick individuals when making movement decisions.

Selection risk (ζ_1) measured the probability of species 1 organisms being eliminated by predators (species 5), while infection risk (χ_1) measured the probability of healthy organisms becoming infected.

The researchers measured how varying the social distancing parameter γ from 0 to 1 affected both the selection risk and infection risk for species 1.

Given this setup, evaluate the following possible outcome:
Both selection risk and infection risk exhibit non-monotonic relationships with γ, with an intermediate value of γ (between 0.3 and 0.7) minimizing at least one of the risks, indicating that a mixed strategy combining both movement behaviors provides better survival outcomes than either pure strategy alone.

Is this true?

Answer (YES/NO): NO